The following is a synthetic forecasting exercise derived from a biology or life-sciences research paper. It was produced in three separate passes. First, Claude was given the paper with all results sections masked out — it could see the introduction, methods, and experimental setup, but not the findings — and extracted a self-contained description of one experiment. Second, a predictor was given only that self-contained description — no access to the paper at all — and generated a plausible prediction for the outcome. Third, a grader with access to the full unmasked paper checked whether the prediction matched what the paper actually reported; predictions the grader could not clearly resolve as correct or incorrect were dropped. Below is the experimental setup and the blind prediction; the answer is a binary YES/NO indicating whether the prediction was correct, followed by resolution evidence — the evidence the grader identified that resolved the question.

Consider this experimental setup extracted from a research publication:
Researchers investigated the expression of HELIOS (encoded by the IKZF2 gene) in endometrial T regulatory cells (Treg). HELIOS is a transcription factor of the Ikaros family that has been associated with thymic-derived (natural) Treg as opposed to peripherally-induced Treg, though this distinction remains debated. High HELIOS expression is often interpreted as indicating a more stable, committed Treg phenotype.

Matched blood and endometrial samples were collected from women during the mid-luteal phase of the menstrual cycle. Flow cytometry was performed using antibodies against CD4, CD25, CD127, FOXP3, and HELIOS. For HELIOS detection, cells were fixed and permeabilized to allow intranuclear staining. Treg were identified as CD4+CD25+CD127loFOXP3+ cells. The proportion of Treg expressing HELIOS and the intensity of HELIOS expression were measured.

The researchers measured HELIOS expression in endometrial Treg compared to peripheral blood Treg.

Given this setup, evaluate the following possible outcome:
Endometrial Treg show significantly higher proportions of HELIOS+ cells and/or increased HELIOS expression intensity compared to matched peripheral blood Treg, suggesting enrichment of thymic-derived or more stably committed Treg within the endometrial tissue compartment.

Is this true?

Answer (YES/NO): NO